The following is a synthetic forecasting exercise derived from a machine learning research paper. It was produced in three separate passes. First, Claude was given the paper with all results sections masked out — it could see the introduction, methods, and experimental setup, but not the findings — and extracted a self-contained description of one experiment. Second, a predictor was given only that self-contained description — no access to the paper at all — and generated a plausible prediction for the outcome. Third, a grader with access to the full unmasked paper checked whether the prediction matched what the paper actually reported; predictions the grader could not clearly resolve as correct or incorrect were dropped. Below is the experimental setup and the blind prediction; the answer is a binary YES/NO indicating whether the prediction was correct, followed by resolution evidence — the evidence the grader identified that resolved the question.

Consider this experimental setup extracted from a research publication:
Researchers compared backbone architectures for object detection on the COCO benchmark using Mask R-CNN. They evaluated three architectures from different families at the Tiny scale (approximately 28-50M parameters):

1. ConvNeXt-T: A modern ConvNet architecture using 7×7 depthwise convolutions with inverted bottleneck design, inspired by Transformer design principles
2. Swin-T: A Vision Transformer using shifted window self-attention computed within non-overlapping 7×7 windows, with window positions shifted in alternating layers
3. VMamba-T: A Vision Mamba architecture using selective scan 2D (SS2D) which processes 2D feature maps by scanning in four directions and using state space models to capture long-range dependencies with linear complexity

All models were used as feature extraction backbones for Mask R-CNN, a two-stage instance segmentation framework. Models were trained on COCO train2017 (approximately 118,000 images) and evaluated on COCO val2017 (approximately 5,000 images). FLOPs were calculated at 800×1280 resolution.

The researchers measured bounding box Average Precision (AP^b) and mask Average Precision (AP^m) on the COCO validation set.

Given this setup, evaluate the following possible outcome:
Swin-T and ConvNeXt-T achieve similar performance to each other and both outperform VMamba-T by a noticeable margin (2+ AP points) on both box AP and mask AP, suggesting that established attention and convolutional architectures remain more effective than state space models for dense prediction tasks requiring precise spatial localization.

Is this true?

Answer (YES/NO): NO